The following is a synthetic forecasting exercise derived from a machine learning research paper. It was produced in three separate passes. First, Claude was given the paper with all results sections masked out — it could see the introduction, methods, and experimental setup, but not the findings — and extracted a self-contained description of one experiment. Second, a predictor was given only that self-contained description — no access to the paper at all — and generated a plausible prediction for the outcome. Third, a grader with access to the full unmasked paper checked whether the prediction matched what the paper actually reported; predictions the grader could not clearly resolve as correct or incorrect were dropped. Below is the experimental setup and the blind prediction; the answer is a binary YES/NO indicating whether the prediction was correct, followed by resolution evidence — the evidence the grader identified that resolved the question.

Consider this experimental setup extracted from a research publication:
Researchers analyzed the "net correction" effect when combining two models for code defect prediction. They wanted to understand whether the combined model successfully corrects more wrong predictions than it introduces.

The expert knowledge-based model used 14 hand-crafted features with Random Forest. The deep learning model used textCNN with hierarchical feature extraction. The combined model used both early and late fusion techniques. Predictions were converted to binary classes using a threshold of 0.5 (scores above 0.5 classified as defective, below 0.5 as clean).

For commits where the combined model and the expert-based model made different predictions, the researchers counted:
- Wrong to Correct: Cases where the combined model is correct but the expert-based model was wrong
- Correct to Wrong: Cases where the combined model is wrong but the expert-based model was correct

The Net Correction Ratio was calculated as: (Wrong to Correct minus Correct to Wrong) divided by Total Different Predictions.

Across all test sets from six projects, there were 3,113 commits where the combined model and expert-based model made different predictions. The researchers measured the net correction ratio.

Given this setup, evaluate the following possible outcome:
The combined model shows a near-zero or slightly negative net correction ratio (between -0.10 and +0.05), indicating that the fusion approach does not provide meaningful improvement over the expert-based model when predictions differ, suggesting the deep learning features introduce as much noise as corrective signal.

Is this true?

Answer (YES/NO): NO